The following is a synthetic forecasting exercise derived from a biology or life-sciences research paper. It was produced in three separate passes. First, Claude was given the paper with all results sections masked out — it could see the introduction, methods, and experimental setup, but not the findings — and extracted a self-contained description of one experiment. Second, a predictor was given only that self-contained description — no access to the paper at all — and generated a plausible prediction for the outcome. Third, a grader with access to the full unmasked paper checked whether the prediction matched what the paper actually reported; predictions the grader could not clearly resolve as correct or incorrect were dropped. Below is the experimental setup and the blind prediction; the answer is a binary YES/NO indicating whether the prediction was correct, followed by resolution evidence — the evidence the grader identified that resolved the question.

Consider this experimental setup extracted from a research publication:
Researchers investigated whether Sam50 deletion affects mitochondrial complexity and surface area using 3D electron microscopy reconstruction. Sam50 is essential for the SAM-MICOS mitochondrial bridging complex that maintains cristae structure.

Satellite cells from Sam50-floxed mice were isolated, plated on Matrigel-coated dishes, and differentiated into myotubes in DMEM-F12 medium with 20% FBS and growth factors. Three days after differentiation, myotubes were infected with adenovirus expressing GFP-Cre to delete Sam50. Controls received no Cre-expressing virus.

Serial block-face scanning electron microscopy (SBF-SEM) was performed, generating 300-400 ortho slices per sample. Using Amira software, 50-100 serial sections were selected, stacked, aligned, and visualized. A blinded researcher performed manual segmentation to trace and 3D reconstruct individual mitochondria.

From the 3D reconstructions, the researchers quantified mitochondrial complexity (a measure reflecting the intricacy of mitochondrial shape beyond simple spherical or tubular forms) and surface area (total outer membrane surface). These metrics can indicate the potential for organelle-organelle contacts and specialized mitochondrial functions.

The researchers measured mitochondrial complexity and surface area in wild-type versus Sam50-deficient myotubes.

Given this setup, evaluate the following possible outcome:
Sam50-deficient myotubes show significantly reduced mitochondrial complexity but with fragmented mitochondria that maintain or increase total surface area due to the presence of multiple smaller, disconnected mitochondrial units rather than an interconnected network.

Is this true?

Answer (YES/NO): NO